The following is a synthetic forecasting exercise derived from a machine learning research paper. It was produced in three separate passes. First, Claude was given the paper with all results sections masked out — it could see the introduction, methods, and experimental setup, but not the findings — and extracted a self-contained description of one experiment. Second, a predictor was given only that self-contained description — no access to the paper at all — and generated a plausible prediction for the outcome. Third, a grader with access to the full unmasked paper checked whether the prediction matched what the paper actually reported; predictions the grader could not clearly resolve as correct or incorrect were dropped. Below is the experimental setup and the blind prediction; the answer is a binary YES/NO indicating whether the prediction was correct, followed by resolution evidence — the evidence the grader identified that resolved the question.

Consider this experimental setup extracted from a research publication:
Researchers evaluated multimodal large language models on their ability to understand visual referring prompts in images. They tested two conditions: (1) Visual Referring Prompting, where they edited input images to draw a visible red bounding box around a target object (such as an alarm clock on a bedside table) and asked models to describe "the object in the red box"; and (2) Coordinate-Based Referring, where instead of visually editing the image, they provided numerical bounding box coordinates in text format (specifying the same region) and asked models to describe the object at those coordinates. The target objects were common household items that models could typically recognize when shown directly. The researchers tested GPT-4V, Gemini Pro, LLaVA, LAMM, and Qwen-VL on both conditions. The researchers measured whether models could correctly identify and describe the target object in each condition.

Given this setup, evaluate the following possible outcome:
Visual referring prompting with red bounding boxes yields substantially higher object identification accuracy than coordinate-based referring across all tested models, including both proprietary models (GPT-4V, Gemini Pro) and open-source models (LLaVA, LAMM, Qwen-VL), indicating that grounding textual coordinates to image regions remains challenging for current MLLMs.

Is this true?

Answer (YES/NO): NO